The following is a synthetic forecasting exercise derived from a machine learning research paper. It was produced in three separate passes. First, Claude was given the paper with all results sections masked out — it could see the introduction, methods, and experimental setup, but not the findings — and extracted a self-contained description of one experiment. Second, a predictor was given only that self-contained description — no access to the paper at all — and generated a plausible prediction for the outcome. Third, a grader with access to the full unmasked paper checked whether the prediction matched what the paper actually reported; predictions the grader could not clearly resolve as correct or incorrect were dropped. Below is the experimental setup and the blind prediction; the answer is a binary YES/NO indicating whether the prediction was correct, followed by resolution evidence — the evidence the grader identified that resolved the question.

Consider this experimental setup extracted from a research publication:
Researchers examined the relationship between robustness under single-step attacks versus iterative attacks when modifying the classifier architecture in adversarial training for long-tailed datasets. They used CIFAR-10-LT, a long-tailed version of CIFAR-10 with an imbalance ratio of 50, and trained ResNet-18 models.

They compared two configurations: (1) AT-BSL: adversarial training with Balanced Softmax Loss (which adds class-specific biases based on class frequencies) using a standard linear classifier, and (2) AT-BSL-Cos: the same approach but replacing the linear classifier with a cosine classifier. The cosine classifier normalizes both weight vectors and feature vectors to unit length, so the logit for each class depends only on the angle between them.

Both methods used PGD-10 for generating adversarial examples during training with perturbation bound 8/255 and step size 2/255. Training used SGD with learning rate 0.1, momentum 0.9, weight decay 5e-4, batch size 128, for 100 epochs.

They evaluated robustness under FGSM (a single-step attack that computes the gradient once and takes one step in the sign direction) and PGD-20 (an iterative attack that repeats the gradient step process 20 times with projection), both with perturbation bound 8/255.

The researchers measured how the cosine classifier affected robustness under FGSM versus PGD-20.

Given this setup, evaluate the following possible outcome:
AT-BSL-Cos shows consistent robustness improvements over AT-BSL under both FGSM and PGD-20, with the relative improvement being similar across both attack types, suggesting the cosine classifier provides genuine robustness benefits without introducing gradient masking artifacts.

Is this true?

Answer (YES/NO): NO